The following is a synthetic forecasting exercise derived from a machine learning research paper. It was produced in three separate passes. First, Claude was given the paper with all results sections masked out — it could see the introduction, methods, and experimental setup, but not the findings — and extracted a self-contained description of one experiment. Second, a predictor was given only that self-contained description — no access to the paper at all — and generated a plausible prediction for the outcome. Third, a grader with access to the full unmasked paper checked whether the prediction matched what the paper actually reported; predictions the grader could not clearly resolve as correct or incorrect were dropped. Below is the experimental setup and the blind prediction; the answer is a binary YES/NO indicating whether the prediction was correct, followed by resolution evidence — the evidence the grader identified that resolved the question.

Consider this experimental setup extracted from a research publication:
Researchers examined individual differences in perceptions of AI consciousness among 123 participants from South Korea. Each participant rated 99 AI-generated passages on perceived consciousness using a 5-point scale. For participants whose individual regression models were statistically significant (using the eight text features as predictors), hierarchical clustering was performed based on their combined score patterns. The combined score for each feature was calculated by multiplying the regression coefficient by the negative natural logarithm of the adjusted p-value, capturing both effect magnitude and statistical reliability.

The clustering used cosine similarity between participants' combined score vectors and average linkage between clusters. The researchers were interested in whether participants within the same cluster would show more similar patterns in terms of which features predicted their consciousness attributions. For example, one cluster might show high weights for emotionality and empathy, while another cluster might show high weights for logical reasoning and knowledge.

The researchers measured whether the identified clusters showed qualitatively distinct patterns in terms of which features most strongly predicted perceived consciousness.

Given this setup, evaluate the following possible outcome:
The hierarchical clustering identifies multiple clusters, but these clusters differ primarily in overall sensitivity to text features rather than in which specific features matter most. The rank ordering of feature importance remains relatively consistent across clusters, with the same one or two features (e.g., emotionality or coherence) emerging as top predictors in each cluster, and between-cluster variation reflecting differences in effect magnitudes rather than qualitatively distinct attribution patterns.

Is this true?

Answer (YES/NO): NO